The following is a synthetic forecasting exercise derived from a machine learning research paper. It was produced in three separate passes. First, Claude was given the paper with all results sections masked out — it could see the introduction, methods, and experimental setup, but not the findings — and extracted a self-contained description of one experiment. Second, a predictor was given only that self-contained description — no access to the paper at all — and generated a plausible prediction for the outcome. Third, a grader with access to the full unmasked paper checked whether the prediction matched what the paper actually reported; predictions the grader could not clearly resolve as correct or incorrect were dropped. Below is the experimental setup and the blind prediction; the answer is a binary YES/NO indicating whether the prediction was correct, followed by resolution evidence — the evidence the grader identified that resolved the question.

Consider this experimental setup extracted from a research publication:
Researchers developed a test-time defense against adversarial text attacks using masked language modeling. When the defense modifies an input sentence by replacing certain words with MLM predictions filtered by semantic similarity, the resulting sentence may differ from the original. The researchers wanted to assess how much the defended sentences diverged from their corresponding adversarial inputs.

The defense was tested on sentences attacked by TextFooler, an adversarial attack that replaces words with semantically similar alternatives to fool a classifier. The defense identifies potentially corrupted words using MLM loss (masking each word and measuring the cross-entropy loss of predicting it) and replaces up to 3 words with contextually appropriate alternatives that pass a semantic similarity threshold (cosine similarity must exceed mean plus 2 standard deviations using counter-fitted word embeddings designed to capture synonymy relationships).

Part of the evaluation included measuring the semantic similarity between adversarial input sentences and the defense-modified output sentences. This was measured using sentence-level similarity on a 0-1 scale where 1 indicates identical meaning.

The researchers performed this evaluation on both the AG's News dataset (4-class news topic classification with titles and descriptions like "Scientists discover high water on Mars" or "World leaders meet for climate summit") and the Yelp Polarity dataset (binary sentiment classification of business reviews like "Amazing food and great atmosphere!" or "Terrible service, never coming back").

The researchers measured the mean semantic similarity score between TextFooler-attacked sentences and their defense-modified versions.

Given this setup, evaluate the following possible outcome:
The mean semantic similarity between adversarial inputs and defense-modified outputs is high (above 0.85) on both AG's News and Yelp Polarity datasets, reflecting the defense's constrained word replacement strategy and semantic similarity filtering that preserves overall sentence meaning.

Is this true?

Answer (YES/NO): YES